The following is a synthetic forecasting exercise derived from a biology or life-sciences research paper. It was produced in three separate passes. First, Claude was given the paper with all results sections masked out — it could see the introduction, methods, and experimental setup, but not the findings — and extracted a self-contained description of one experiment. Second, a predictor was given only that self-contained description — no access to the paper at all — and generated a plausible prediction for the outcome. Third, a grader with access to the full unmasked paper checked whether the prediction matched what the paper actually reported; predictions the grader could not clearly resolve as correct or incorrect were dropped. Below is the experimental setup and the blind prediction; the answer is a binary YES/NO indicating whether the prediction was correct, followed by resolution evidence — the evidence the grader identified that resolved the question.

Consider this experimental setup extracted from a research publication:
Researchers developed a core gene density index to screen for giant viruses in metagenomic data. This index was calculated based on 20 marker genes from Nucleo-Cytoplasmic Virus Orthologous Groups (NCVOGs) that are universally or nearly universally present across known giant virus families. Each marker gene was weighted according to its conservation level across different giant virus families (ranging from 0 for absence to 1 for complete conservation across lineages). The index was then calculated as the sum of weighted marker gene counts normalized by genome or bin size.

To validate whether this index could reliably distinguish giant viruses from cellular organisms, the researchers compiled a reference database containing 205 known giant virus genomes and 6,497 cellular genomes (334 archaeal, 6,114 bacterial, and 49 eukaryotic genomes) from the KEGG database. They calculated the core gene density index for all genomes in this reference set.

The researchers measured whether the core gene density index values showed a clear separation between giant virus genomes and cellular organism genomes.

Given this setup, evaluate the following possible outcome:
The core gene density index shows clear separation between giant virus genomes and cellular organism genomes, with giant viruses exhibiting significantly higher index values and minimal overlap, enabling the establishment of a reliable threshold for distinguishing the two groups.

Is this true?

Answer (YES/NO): YES